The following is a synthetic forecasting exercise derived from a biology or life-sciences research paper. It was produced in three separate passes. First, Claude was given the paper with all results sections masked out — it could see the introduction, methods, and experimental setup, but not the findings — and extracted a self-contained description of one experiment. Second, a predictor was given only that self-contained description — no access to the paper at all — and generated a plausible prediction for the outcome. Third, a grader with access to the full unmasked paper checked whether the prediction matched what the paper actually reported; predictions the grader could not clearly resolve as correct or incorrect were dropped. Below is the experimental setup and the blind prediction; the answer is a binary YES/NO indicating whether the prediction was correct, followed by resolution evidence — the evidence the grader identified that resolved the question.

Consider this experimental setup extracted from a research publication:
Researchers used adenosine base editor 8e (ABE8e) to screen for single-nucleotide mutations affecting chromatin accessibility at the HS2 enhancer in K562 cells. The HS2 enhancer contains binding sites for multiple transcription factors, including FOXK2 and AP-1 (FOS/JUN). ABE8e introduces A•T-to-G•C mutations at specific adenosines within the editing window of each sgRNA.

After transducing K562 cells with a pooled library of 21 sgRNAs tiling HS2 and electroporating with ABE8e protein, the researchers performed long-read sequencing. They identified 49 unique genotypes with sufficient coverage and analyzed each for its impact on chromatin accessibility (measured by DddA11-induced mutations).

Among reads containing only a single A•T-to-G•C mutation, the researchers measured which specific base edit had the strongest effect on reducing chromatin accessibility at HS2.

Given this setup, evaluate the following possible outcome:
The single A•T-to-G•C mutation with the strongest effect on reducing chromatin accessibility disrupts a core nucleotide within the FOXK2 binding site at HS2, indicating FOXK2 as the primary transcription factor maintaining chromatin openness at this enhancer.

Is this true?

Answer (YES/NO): YES